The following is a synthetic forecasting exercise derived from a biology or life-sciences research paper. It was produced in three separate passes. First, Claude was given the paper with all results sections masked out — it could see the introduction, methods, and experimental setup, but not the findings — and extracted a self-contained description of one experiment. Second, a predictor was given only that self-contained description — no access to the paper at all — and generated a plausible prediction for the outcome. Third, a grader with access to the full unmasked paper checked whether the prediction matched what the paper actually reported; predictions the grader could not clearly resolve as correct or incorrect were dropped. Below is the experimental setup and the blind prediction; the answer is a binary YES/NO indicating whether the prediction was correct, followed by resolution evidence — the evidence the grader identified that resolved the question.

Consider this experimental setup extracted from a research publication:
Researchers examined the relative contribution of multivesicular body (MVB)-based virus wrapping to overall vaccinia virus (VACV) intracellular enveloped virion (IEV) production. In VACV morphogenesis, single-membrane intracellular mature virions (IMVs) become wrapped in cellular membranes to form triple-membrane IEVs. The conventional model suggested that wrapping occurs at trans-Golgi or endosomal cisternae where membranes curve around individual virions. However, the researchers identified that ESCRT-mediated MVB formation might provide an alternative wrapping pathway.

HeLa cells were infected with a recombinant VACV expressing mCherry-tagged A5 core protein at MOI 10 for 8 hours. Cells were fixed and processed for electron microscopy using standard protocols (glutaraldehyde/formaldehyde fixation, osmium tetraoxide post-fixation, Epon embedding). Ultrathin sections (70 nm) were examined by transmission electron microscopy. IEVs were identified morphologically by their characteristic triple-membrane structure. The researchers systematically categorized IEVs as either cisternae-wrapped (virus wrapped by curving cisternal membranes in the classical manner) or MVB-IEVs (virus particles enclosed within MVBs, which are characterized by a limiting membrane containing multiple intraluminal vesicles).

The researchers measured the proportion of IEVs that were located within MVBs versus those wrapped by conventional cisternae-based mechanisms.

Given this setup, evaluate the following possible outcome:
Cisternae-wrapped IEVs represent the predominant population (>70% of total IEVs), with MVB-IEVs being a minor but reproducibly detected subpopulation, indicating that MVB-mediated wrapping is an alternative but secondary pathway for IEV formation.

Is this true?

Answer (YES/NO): NO